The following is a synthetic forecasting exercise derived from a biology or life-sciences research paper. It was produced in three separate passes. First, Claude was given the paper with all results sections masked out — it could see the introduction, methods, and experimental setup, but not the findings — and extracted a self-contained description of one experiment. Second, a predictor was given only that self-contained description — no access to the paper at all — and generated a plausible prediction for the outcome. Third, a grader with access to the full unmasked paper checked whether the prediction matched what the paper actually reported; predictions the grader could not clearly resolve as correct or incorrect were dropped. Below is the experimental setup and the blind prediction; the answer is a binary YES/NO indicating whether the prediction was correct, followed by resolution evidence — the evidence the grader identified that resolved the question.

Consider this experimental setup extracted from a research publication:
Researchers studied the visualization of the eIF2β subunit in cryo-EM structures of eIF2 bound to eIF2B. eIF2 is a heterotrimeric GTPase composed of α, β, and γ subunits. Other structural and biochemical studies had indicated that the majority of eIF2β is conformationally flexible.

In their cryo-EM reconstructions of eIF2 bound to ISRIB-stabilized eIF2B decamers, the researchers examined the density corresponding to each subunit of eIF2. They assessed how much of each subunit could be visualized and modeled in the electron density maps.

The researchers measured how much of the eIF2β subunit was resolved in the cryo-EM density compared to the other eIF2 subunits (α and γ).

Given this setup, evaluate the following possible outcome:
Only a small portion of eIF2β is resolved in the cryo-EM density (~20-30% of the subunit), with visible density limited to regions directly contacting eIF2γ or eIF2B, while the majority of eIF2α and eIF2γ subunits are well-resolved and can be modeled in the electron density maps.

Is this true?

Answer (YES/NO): NO